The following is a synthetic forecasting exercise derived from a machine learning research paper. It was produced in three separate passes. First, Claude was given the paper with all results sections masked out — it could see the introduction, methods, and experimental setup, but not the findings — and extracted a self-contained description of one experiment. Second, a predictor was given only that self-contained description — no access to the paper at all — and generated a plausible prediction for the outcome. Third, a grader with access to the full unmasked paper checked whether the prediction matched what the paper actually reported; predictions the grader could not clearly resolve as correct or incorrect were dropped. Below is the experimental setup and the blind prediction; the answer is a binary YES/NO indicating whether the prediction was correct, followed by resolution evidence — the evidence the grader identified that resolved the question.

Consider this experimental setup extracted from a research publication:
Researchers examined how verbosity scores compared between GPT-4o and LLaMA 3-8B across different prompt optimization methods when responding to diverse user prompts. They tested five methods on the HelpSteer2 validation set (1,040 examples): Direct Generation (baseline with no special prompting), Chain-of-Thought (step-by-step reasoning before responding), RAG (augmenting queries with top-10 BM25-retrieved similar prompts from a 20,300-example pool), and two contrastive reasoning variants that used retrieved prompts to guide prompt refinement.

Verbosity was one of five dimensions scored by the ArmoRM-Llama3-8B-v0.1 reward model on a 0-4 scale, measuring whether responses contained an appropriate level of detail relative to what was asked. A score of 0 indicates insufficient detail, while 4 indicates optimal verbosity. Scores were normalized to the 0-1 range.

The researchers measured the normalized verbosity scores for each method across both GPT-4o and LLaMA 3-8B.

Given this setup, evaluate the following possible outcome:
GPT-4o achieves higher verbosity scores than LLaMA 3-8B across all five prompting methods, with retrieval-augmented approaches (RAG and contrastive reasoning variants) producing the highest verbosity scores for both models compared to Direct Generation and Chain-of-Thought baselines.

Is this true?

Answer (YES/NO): NO